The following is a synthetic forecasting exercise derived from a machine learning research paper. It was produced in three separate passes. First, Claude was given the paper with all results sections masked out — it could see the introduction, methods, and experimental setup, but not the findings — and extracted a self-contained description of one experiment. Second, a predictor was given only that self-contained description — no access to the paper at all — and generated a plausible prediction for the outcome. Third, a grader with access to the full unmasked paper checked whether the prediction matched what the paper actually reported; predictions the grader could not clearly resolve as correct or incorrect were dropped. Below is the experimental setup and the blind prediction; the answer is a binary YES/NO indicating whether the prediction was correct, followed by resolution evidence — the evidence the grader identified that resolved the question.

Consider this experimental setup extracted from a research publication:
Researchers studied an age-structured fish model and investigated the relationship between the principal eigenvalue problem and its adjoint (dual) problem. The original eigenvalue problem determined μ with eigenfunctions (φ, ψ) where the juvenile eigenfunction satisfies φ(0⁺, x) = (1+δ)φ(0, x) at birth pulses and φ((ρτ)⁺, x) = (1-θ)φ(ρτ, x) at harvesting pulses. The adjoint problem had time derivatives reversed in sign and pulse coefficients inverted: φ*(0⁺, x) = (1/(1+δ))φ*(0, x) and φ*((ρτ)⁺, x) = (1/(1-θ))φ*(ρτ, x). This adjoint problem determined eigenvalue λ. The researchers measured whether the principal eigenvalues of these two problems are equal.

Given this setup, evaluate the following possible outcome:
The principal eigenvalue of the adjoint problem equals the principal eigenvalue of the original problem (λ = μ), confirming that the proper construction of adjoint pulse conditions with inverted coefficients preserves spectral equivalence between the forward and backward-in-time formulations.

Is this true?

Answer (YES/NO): YES